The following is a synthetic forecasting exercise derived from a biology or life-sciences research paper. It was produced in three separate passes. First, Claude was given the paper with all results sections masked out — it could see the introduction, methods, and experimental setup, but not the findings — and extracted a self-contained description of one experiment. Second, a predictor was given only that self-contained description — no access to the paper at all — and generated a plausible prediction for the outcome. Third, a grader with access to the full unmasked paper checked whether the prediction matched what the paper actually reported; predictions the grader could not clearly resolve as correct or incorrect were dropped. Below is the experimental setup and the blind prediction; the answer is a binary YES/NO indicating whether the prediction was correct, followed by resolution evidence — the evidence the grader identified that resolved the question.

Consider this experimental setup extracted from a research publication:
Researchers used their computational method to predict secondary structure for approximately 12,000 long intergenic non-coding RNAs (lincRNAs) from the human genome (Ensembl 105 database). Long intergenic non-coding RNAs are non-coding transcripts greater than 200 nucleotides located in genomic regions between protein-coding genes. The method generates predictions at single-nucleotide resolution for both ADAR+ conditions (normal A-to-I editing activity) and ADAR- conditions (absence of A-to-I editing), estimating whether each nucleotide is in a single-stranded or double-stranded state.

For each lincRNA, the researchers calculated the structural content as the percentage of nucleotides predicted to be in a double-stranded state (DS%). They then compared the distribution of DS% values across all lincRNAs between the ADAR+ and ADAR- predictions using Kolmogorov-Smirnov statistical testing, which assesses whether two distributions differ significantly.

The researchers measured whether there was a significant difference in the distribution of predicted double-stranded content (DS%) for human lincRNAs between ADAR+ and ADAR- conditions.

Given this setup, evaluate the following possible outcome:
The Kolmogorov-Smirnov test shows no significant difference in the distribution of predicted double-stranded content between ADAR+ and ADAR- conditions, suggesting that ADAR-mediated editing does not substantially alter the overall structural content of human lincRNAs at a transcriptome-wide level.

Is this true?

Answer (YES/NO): NO